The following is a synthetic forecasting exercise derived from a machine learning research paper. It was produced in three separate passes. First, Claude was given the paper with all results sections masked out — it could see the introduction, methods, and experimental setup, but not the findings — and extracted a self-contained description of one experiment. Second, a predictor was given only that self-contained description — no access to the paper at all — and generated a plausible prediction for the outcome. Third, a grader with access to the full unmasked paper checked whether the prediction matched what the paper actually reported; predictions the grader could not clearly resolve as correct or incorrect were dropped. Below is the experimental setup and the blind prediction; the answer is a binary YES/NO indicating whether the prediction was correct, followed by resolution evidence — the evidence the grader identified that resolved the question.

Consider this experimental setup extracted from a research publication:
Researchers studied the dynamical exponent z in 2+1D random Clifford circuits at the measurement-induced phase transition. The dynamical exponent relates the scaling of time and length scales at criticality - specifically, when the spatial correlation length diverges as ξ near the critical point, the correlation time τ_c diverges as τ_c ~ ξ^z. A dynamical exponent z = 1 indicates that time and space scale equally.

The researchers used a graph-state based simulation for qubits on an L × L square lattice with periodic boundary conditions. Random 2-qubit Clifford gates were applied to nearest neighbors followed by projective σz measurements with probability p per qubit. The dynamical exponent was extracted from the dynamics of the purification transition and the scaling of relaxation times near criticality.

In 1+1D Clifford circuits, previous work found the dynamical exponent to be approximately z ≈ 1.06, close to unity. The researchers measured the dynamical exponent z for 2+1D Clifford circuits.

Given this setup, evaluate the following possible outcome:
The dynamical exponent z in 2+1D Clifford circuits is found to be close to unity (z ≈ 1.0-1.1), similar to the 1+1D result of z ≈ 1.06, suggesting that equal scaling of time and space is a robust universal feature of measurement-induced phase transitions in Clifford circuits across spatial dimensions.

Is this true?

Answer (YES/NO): YES